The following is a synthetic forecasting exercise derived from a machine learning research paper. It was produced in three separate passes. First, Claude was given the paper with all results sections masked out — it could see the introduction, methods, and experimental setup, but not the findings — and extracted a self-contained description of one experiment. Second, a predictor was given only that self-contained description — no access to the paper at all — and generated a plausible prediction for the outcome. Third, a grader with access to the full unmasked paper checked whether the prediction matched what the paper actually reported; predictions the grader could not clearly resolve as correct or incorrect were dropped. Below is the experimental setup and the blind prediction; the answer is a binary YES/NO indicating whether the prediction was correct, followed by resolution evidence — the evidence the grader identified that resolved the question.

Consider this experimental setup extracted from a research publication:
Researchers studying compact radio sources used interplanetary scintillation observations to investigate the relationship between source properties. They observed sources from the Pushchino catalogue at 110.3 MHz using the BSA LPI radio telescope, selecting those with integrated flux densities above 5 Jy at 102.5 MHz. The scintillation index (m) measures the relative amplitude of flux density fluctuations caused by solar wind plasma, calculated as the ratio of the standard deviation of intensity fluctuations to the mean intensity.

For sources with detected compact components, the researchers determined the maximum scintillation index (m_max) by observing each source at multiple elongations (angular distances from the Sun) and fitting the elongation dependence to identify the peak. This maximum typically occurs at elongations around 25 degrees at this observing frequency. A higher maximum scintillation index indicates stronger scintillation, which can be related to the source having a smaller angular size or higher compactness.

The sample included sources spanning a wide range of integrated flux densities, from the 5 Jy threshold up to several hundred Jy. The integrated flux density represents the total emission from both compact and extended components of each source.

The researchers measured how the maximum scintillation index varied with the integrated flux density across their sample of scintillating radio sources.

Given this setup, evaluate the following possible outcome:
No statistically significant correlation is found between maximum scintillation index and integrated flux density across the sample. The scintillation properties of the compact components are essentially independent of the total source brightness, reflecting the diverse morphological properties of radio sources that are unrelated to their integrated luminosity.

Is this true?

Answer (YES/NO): NO